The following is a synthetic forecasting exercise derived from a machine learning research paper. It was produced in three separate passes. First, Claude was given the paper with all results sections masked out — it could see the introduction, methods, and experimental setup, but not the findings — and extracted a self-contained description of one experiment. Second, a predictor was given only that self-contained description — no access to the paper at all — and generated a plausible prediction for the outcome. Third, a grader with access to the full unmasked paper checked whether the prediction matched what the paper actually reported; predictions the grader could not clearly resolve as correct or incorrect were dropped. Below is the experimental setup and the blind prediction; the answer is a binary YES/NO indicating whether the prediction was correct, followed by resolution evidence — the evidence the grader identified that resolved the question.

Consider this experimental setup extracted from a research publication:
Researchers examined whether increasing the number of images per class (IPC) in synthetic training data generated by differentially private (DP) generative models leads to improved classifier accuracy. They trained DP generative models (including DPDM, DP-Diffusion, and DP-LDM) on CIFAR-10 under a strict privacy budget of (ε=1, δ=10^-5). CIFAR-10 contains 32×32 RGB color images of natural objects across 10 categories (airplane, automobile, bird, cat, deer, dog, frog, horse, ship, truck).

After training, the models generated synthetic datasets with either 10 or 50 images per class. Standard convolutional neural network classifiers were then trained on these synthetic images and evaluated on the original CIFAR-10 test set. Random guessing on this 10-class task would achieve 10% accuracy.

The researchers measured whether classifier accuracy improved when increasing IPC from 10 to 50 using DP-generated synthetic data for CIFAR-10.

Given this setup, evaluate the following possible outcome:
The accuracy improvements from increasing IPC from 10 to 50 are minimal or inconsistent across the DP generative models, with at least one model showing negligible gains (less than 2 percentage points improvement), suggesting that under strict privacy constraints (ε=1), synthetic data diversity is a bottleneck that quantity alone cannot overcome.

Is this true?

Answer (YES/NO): YES